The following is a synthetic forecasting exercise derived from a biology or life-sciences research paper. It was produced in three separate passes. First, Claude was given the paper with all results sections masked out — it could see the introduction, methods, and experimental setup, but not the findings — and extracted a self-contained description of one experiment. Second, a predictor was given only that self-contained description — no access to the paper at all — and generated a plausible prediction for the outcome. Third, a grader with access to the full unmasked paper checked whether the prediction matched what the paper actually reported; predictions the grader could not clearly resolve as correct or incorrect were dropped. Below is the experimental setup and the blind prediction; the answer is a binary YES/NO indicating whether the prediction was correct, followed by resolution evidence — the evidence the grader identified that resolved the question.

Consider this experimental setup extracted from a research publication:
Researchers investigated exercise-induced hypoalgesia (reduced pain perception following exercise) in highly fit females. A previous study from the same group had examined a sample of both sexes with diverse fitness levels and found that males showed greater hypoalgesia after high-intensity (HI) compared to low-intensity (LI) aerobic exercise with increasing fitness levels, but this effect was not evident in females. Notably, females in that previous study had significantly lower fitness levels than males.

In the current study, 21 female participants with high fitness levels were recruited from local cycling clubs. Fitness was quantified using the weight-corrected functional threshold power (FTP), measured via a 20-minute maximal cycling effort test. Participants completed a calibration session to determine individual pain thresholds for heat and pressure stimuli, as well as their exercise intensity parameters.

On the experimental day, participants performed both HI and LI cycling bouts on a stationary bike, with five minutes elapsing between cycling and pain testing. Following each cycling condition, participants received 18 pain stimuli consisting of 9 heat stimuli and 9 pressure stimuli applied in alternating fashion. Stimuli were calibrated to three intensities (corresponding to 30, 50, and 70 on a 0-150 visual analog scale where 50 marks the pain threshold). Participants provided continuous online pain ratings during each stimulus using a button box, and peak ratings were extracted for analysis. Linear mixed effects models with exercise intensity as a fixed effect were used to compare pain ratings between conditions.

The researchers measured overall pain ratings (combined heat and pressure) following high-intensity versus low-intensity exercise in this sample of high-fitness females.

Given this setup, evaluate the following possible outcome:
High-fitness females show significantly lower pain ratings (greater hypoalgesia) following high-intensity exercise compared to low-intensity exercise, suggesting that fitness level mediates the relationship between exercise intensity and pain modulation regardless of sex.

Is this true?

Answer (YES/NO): NO